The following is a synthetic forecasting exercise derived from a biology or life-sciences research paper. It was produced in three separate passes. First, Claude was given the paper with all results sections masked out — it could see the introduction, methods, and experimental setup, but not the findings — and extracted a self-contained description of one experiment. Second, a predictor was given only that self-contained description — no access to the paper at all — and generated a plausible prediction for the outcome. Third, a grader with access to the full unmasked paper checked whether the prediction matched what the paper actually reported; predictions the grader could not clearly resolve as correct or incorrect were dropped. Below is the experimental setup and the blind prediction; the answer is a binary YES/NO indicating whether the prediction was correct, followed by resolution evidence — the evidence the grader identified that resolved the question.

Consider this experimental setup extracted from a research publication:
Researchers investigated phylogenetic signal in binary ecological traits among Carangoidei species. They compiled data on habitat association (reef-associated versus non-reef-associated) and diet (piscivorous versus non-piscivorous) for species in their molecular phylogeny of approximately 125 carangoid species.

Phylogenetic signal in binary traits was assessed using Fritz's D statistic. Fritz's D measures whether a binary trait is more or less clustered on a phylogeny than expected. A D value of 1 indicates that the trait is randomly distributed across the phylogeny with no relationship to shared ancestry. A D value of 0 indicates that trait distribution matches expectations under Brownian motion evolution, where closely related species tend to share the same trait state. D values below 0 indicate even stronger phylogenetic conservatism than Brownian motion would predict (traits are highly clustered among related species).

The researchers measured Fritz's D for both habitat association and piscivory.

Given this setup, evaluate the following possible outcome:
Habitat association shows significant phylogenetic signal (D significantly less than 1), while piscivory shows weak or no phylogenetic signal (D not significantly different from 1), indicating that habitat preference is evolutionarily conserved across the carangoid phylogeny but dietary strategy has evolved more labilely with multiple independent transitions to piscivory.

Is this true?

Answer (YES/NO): NO